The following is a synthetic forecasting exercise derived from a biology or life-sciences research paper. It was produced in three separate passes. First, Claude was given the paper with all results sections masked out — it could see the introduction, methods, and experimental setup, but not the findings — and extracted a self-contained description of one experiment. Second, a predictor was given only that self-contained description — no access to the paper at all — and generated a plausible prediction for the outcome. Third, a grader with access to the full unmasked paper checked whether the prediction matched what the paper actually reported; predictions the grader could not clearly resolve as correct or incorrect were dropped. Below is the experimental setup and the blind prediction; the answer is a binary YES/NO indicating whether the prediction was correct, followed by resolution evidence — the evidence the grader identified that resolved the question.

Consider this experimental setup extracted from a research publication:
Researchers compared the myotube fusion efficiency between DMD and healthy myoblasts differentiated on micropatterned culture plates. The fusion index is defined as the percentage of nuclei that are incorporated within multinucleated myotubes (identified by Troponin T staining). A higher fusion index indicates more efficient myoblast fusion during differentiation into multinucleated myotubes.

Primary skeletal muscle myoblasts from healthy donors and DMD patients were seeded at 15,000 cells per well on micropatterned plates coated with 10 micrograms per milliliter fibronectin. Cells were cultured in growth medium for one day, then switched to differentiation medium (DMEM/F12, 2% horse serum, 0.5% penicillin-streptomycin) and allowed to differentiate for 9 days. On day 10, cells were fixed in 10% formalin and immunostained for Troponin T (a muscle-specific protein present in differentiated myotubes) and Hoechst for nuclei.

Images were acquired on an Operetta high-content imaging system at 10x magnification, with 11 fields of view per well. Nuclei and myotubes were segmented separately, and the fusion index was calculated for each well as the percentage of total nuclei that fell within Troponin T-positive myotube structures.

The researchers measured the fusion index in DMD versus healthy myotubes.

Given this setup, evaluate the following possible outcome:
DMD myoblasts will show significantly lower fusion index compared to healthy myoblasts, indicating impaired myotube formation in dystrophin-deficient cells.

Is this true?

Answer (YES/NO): YES